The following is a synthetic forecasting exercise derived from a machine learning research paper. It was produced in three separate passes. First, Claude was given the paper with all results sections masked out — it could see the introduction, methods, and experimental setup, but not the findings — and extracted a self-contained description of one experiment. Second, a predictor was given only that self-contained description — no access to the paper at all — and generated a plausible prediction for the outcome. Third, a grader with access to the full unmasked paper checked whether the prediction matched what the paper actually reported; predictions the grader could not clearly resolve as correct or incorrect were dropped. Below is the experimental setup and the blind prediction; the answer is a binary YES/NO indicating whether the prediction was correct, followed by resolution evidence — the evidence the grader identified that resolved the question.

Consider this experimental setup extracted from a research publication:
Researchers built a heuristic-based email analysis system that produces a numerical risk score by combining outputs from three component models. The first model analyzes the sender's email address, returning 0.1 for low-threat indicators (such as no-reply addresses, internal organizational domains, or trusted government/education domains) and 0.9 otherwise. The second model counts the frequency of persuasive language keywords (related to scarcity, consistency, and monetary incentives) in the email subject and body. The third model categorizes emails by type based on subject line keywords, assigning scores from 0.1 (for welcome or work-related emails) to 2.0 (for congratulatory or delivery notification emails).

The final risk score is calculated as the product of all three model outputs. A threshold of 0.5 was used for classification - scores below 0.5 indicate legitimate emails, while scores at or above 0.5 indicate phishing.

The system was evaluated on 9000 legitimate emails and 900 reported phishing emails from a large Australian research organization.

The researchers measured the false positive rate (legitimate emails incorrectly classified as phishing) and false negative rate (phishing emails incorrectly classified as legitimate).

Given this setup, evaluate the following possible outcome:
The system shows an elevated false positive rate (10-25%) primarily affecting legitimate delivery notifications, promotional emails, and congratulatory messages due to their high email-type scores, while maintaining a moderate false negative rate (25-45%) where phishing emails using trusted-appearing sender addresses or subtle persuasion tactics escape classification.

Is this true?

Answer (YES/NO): NO